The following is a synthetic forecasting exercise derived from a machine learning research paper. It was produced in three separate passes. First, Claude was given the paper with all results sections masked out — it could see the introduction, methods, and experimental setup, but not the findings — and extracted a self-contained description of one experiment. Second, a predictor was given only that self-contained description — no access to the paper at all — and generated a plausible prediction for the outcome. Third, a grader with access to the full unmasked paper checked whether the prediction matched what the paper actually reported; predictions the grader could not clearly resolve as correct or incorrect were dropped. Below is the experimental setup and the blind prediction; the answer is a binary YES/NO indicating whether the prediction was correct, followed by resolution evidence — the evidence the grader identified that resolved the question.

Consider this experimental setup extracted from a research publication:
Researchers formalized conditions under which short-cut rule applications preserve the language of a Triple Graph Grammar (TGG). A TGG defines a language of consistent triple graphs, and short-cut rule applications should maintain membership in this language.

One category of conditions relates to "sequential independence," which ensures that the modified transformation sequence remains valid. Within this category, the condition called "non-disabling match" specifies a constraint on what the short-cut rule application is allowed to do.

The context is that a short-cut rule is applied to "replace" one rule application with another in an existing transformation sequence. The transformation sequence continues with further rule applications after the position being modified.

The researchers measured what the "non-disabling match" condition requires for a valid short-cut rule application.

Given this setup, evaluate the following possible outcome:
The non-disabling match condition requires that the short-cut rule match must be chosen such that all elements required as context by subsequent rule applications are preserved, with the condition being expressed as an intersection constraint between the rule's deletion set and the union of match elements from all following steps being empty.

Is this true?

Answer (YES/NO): NO